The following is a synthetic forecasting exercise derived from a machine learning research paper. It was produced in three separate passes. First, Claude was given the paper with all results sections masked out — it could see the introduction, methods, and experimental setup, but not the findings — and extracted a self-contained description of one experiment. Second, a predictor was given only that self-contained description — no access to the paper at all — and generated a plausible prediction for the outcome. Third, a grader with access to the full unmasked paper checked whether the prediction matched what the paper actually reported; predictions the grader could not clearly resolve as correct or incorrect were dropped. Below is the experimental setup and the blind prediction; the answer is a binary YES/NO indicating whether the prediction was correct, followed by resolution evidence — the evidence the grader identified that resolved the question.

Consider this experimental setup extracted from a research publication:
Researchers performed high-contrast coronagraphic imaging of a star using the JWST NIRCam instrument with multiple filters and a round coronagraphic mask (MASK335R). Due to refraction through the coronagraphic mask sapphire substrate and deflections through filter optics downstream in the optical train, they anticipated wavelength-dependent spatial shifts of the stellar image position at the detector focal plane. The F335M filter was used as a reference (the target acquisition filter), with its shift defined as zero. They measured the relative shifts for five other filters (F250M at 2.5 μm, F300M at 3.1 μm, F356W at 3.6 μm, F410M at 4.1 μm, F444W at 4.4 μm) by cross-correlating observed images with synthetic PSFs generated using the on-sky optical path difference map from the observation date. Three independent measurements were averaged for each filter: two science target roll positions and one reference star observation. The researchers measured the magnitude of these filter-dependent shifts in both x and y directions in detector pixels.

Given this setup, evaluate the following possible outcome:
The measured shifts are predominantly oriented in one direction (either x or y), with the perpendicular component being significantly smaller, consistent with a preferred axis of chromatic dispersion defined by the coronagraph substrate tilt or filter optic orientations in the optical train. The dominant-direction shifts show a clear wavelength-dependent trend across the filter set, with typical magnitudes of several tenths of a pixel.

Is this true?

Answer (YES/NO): NO